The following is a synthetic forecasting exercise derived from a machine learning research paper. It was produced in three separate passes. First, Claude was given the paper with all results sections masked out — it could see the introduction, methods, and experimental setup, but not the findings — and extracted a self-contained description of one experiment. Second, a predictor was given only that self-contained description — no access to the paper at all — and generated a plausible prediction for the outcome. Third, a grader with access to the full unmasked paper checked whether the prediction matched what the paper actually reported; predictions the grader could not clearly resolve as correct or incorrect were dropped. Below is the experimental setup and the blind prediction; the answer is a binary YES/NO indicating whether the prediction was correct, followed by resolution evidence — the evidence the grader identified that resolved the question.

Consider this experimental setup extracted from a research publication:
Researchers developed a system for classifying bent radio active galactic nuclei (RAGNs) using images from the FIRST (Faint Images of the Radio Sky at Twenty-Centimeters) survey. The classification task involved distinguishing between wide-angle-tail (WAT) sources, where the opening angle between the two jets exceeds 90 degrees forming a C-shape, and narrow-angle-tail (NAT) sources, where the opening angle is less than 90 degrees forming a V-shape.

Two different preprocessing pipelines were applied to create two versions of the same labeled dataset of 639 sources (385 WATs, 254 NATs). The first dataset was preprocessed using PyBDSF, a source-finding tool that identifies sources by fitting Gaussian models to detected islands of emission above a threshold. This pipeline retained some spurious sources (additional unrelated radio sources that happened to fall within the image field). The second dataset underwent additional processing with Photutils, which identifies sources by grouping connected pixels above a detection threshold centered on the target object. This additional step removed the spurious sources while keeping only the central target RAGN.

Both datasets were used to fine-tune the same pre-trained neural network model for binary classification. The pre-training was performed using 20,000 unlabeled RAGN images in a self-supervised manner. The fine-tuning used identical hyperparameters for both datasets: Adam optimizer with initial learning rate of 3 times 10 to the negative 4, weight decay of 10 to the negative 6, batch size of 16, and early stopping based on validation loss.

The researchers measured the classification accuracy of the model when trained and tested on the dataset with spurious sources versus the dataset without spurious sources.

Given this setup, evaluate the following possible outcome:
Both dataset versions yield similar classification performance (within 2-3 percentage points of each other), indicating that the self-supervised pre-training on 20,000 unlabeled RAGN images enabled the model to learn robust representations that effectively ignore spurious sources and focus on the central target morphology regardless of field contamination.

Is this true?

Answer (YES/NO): NO